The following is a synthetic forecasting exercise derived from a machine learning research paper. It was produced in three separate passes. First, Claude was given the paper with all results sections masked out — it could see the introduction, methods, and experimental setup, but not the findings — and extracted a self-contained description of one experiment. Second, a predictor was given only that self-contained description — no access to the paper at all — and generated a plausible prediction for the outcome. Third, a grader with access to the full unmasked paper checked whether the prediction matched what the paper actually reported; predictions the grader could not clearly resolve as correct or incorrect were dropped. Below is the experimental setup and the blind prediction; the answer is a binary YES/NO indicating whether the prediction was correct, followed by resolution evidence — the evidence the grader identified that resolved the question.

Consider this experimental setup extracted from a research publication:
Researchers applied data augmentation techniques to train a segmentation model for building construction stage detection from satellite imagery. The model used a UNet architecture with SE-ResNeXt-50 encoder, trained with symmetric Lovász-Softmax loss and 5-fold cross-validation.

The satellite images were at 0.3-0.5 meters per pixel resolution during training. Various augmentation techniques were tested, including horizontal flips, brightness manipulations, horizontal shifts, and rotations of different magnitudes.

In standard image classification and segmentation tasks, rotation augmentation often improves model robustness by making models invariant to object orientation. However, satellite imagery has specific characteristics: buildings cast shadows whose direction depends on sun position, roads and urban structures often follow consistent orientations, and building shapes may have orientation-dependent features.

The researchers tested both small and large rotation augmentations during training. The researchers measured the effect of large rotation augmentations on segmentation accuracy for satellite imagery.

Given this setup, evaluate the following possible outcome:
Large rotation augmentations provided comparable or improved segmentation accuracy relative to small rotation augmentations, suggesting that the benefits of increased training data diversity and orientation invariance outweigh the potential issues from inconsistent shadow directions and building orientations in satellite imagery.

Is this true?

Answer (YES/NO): NO